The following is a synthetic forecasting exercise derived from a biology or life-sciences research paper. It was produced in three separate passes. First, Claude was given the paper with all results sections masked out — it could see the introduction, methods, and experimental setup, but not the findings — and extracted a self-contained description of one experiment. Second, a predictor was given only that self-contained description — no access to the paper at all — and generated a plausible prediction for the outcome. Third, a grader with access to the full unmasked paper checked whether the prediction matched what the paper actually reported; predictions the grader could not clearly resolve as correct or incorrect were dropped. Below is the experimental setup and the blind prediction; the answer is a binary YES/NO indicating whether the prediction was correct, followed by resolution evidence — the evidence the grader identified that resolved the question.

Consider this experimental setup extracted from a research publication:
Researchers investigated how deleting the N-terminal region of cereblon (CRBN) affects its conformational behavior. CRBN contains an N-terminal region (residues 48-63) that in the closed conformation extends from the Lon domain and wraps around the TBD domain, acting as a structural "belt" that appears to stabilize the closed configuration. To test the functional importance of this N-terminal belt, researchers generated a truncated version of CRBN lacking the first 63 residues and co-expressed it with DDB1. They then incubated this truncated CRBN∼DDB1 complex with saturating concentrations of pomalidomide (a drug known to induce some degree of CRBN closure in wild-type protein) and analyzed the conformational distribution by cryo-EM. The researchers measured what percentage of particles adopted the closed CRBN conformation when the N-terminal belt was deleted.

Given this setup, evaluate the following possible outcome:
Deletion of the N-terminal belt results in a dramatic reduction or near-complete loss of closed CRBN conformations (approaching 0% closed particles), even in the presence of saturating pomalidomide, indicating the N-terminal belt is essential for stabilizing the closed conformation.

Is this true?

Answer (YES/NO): YES